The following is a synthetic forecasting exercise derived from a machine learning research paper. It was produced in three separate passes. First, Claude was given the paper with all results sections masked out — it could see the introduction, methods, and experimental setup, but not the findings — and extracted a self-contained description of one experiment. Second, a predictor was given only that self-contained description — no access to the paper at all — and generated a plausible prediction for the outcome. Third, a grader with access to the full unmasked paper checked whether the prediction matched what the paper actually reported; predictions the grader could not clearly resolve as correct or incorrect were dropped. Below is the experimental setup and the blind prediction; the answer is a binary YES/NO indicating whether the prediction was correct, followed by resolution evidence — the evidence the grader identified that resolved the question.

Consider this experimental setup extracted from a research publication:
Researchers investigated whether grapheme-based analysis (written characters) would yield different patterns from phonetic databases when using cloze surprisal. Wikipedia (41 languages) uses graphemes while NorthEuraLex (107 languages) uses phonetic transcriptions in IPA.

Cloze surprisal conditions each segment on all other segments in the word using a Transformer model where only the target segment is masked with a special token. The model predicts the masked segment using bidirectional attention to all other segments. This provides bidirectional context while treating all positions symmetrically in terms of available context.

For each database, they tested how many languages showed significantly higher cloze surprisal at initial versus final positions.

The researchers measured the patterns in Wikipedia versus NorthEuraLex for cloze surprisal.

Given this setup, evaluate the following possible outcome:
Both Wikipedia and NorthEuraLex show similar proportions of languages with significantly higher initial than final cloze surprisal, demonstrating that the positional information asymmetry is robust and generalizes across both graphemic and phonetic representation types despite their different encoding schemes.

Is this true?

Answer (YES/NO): NO